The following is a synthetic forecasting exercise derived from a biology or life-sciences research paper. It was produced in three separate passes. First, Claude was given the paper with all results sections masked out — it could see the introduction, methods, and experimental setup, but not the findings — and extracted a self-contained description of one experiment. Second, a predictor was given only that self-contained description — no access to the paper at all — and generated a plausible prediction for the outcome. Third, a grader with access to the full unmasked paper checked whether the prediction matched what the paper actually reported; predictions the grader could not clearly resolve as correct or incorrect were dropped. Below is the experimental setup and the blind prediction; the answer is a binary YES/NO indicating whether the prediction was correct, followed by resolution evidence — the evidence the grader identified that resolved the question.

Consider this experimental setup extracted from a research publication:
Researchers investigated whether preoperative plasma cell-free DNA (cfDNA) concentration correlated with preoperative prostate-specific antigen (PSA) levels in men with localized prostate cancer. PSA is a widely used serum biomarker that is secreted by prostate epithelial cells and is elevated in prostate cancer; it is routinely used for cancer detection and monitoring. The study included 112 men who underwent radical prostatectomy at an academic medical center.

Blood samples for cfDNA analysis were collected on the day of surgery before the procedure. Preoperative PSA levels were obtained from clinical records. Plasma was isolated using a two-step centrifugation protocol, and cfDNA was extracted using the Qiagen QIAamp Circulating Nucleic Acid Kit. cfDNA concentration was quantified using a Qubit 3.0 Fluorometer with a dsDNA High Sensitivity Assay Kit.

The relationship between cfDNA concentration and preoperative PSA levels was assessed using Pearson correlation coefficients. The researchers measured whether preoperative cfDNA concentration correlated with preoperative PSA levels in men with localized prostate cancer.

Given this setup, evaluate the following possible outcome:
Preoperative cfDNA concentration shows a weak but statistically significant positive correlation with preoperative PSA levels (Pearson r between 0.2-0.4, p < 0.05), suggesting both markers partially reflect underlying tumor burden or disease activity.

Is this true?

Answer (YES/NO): NO